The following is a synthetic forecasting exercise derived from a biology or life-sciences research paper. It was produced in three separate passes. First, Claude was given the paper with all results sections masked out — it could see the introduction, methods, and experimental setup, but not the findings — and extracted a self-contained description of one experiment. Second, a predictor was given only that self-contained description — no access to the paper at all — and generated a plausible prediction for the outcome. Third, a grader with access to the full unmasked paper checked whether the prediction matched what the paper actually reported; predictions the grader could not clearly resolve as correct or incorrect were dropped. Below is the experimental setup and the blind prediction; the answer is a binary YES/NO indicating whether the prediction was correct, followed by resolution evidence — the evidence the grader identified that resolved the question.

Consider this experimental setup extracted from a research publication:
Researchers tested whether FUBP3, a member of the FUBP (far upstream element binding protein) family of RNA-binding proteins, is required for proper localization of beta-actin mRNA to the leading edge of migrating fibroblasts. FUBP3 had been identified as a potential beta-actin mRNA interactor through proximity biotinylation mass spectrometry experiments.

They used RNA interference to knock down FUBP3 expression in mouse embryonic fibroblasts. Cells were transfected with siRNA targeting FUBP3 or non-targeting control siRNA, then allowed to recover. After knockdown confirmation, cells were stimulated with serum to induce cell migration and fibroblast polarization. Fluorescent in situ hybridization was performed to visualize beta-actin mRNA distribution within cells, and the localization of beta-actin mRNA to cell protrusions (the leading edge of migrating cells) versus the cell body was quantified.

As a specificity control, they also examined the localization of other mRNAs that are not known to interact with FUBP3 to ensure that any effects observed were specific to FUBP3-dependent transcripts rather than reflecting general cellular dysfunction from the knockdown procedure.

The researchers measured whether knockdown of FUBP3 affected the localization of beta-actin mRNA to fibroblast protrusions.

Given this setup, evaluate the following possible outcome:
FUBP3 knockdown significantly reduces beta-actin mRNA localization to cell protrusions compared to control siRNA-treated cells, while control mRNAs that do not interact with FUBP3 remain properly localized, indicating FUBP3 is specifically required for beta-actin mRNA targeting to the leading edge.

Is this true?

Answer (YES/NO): NO